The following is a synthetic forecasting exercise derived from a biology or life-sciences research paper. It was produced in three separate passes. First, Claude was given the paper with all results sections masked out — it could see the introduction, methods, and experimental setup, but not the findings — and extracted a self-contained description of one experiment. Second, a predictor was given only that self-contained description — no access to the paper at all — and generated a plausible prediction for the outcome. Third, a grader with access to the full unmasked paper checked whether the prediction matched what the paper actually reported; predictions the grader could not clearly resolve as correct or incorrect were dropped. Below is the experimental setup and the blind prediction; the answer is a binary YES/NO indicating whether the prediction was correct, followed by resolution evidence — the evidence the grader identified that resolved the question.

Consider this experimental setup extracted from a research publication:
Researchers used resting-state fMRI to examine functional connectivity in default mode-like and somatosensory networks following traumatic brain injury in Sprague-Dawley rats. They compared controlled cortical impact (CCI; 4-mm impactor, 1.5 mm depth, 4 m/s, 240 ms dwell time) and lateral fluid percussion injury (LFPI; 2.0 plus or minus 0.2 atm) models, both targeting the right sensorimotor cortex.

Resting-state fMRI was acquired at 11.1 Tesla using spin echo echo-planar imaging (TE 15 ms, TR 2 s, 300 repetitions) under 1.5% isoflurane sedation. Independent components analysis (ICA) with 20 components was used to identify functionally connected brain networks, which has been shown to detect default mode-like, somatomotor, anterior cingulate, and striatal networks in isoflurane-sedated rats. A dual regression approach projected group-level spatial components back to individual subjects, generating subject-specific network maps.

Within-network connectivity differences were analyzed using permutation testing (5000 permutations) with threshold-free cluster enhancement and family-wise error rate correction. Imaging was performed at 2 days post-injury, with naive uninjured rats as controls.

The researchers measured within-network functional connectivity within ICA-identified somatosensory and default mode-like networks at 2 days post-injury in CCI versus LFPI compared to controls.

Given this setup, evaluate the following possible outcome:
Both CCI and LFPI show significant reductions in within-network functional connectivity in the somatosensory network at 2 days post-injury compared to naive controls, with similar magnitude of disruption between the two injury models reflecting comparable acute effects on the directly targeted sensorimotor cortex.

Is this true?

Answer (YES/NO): NO